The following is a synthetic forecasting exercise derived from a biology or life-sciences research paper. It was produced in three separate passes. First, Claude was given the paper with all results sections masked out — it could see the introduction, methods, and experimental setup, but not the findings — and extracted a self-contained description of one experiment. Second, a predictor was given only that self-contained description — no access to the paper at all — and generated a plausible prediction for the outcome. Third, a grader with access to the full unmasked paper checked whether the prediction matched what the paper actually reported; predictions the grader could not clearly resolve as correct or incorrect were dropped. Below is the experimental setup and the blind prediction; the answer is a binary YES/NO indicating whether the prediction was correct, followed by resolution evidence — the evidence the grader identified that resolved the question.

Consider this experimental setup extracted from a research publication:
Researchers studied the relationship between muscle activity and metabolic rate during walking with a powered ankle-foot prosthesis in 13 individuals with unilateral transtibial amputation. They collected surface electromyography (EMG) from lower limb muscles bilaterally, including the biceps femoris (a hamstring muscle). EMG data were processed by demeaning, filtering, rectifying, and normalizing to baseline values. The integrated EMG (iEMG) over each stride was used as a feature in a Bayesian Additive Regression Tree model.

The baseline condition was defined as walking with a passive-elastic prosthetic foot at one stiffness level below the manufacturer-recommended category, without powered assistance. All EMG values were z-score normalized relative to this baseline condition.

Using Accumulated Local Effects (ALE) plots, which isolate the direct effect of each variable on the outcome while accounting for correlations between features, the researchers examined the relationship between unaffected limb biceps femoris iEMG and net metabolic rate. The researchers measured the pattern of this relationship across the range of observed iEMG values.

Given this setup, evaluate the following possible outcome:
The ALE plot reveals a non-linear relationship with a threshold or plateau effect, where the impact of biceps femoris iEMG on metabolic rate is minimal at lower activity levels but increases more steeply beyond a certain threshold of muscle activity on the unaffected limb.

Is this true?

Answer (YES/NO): NO